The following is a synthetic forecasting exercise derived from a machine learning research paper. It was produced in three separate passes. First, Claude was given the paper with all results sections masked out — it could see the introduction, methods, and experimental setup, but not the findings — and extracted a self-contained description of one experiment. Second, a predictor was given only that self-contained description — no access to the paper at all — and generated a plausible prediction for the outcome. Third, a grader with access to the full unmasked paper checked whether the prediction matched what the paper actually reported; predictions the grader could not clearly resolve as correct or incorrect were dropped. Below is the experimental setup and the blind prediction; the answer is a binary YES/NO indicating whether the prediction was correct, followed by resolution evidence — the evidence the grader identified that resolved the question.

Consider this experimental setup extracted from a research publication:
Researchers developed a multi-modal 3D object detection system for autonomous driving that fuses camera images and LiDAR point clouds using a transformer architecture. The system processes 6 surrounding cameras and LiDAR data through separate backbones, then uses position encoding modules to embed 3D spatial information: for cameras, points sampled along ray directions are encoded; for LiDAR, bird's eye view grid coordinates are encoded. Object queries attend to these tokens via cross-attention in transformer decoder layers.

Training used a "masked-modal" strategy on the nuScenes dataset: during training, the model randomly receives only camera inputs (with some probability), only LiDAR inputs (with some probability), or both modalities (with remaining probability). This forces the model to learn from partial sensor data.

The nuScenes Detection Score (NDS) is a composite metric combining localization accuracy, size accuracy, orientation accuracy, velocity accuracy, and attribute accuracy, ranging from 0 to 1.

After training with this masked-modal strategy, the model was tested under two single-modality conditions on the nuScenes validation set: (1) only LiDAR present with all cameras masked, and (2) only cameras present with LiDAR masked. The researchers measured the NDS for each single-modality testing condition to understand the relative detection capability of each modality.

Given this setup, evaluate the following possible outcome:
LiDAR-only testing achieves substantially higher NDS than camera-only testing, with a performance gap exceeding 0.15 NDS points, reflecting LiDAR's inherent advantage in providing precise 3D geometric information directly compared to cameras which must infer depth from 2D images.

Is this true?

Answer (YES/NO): YES